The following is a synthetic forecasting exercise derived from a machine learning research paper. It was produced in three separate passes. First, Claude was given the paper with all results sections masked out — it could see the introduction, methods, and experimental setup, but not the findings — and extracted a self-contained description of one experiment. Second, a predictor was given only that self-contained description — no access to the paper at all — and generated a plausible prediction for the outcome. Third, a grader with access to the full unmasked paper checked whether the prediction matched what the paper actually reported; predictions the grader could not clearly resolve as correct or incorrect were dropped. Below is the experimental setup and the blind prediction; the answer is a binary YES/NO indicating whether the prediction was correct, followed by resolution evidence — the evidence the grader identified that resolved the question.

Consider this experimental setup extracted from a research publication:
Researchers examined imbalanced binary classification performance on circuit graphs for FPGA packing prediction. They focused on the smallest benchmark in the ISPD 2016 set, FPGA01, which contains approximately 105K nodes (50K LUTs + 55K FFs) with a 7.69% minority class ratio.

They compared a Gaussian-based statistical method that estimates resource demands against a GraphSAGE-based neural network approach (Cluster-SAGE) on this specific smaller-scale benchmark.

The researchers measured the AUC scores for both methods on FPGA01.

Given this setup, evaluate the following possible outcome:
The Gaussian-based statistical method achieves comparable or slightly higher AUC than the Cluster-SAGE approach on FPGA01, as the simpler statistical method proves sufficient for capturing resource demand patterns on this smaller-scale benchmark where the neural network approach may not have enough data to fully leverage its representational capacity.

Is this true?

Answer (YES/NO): NO